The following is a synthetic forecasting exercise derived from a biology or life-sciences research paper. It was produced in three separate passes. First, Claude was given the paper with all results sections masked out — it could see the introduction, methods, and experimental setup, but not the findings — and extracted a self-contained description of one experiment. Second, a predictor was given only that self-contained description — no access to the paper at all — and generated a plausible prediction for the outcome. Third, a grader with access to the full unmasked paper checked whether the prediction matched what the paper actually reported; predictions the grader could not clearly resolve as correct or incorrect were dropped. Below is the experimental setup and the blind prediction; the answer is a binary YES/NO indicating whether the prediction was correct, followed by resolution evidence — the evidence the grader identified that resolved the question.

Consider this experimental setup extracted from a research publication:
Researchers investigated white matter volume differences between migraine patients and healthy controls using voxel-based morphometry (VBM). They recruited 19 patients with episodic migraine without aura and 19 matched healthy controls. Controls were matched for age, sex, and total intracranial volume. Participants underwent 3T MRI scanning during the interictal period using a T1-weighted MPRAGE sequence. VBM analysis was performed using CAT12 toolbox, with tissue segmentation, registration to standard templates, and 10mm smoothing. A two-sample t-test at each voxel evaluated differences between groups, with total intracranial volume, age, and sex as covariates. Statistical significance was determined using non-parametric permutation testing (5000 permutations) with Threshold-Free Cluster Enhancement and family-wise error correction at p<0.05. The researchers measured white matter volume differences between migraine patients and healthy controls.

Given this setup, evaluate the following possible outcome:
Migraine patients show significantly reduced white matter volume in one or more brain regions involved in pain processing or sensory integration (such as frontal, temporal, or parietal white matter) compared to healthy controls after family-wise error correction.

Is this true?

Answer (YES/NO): YES